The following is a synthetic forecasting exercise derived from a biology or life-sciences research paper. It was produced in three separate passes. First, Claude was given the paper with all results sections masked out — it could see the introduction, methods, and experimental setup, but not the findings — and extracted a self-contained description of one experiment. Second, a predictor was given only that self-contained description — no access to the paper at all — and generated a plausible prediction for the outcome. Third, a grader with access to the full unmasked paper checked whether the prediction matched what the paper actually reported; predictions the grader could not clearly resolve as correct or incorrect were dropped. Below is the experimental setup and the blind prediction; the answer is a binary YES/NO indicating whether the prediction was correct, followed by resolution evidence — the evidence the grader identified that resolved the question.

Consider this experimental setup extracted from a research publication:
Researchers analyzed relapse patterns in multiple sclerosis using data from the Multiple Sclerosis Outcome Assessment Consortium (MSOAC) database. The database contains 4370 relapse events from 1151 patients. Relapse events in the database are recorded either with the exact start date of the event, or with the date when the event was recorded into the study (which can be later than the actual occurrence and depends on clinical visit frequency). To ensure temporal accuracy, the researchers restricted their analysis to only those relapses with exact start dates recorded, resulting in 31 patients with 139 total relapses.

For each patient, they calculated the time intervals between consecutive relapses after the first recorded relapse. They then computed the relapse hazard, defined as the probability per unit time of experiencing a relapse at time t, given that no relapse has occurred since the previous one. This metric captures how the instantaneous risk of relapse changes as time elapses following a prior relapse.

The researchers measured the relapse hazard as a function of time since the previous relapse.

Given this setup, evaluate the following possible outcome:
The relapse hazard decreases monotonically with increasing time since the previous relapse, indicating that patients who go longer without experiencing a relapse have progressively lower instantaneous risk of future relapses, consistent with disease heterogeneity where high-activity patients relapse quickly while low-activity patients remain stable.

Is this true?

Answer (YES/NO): NO